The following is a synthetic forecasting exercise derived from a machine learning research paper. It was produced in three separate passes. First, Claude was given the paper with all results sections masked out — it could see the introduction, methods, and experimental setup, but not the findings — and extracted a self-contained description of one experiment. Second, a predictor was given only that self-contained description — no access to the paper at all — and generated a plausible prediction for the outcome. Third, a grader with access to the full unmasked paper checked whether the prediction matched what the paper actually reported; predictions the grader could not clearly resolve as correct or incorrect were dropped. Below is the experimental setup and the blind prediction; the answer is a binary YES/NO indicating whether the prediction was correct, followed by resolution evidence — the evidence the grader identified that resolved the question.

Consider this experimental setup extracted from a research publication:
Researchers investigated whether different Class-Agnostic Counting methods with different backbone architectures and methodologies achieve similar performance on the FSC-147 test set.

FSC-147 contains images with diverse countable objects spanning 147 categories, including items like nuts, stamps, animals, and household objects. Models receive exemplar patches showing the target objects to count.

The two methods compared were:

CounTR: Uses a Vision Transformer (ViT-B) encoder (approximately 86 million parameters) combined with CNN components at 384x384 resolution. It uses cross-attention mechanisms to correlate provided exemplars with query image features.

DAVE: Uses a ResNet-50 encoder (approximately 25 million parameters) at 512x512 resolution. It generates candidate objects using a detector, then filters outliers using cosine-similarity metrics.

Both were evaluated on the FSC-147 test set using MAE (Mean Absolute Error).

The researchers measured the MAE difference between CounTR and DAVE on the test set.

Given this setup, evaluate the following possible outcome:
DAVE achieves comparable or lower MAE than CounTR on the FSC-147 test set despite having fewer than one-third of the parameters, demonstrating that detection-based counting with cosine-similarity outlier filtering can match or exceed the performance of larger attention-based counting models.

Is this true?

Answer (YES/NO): NO